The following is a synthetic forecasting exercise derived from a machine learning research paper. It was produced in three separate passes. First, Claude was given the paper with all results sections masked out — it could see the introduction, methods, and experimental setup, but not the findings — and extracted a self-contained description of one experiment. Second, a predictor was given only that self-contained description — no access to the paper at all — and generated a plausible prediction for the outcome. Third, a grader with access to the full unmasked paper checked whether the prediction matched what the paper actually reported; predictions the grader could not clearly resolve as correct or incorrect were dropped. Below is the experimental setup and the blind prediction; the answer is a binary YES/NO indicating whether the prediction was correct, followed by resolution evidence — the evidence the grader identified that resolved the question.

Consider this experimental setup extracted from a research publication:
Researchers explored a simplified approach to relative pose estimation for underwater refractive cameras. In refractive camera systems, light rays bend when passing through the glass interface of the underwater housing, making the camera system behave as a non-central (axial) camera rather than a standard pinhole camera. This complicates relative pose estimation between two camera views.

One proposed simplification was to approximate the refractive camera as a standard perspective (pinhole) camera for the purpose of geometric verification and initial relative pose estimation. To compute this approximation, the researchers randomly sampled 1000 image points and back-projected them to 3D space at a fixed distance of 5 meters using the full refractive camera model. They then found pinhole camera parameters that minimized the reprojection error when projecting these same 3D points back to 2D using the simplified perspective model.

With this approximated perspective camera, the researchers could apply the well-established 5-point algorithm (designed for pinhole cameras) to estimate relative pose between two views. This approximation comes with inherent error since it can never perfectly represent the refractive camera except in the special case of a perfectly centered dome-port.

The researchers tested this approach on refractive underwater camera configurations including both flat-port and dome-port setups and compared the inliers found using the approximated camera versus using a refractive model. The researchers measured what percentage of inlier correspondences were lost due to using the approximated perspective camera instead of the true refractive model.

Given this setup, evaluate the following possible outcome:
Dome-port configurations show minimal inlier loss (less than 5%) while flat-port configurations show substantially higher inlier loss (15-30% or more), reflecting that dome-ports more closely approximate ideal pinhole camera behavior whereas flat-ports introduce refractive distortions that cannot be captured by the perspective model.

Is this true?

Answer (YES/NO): NO